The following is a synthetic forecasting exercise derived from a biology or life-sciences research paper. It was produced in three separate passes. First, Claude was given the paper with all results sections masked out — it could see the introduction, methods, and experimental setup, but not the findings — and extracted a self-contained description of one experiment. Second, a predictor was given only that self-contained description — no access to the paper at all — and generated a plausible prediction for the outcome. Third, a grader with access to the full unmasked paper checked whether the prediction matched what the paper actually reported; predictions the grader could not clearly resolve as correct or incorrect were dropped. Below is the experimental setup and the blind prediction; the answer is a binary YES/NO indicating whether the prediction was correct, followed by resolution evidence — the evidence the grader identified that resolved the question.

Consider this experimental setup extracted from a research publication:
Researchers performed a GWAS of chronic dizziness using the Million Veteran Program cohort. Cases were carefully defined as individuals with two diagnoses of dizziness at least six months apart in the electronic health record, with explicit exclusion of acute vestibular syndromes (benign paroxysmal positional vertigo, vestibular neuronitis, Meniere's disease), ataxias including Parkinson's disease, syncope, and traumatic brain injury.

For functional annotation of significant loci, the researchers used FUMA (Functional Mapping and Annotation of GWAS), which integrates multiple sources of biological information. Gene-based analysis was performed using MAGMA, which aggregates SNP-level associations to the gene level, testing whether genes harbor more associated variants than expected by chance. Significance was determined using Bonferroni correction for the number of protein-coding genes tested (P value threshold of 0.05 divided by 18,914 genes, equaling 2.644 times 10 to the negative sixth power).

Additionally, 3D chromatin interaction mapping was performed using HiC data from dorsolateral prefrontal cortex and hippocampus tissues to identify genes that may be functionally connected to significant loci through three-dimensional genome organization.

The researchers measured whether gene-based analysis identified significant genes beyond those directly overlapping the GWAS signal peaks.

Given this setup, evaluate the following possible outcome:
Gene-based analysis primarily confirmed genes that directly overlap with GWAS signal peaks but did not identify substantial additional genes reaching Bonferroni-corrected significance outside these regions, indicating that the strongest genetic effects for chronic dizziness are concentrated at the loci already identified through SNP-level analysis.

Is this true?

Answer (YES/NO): NO